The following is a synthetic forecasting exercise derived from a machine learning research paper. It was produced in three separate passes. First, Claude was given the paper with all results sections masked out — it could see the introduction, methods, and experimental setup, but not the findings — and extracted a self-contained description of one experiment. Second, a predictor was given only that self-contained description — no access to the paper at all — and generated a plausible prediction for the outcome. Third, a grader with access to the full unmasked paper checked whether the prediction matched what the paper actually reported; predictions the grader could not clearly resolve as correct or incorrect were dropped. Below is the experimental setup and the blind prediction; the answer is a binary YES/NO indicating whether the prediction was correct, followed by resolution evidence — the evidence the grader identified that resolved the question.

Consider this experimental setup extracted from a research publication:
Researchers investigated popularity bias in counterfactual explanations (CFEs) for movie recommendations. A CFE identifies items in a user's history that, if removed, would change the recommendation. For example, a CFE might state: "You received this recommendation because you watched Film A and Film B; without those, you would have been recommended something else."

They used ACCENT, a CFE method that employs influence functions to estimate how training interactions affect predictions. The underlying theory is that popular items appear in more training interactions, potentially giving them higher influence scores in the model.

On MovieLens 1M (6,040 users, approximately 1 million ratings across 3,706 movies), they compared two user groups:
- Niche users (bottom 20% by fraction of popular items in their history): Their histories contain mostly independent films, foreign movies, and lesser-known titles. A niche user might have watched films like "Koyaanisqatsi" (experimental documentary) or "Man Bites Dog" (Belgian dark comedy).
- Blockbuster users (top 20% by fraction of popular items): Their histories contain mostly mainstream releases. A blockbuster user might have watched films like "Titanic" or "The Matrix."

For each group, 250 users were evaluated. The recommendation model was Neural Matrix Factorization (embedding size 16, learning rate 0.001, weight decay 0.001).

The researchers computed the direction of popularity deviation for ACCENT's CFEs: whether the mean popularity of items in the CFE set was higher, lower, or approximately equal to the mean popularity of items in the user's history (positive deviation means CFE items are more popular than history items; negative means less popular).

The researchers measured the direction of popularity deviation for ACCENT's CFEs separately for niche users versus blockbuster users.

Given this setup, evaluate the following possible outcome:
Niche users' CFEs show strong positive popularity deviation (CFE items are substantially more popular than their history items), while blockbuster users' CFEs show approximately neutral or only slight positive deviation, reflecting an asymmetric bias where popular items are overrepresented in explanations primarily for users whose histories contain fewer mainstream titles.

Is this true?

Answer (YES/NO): NO